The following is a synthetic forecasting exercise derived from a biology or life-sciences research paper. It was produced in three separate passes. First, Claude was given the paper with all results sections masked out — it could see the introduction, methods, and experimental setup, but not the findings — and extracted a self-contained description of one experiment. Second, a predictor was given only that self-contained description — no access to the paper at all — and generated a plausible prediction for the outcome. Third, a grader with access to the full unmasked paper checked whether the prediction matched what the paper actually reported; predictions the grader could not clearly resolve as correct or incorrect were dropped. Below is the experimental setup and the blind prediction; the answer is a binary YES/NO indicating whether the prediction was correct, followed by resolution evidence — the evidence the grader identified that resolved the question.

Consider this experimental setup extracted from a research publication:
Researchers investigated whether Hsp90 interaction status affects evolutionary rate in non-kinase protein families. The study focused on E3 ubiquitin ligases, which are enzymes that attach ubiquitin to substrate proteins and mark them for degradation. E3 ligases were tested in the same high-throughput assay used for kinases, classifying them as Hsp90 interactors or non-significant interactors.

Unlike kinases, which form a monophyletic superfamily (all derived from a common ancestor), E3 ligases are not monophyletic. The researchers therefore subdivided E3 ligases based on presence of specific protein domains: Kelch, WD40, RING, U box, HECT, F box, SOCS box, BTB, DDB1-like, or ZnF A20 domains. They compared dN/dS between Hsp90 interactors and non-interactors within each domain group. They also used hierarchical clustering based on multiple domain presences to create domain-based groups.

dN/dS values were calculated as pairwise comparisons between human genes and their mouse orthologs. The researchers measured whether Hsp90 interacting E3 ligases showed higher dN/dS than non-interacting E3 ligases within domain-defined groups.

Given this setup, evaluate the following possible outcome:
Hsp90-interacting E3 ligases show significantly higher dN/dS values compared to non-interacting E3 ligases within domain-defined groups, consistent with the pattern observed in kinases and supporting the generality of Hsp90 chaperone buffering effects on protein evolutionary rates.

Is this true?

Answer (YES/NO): NO